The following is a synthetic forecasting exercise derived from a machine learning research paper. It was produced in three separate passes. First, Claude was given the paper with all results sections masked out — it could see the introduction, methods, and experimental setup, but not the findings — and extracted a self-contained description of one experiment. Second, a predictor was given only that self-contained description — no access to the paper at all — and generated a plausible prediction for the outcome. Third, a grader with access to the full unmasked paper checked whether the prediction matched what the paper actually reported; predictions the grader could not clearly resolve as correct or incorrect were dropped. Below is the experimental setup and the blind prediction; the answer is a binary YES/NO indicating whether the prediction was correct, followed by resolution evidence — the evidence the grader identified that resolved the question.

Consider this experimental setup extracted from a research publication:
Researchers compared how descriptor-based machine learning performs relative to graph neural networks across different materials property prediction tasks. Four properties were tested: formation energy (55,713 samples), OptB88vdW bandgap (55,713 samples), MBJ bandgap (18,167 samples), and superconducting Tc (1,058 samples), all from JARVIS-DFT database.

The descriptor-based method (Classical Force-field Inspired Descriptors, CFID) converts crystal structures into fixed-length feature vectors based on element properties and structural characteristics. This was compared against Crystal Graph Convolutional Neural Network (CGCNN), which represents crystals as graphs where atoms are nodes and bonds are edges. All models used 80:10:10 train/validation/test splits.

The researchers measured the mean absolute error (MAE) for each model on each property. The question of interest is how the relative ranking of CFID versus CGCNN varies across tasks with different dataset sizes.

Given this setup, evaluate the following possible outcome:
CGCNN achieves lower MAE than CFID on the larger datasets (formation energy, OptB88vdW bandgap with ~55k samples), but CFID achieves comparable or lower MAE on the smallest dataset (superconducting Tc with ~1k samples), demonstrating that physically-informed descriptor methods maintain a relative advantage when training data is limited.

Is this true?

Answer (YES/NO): YES